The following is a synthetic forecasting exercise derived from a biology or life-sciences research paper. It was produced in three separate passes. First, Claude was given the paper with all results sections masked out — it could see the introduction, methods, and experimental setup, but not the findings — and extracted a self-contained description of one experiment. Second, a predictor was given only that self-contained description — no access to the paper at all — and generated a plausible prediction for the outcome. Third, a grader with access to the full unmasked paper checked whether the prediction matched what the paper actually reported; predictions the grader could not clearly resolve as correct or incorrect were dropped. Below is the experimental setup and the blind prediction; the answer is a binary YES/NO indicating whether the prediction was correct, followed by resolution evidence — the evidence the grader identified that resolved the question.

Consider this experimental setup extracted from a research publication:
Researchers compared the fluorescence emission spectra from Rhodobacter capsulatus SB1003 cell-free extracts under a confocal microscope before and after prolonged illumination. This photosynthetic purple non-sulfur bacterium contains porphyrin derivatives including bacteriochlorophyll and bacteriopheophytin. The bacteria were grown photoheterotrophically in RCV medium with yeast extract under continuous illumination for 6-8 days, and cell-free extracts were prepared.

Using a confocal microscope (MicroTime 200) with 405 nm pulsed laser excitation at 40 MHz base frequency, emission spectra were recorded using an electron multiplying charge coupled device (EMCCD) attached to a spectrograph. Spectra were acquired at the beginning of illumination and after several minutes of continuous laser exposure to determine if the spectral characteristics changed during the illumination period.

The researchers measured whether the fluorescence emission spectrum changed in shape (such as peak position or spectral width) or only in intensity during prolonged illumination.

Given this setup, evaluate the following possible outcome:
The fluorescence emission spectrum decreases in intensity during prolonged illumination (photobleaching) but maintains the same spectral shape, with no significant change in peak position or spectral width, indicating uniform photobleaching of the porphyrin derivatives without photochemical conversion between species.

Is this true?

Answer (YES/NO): NO